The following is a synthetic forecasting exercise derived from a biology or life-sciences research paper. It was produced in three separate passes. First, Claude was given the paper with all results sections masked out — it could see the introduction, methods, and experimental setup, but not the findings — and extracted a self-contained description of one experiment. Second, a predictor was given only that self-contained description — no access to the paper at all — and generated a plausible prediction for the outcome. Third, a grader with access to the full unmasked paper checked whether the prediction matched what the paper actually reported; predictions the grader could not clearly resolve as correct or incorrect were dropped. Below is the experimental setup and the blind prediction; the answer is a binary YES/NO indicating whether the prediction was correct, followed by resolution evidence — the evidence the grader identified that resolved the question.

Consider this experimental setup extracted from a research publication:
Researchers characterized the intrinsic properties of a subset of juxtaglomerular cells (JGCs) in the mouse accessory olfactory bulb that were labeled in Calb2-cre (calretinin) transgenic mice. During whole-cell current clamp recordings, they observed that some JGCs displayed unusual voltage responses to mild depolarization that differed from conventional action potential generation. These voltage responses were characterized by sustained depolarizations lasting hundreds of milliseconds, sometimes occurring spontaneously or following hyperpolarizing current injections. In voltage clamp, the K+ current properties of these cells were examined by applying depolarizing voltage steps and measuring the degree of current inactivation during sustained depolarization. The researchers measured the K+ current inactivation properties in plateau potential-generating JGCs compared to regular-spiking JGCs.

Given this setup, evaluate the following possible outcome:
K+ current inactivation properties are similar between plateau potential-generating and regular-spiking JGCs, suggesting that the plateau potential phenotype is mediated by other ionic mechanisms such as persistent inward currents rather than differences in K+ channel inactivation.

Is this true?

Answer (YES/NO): NO